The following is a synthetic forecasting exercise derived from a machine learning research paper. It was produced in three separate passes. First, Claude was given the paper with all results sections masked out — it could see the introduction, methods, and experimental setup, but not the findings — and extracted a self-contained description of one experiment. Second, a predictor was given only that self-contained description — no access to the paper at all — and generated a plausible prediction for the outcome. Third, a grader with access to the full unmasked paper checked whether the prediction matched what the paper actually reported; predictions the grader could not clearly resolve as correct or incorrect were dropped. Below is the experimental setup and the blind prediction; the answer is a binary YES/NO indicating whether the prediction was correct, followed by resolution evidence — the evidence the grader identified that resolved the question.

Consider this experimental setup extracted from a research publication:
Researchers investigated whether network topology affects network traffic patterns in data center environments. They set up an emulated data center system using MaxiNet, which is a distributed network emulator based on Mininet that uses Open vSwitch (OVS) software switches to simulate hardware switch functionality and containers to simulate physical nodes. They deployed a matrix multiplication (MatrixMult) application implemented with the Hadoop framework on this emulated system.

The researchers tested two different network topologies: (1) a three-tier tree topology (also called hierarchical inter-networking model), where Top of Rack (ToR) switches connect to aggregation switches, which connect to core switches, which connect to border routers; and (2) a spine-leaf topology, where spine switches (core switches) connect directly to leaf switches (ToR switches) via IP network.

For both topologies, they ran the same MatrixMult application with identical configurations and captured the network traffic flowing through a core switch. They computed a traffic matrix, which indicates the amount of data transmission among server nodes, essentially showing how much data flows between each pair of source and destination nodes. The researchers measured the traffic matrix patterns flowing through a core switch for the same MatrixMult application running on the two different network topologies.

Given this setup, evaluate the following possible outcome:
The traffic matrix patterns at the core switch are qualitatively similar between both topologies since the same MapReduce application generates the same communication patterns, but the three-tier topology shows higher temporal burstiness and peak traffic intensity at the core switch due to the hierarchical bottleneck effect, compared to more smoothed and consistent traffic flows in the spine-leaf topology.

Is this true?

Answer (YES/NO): NO